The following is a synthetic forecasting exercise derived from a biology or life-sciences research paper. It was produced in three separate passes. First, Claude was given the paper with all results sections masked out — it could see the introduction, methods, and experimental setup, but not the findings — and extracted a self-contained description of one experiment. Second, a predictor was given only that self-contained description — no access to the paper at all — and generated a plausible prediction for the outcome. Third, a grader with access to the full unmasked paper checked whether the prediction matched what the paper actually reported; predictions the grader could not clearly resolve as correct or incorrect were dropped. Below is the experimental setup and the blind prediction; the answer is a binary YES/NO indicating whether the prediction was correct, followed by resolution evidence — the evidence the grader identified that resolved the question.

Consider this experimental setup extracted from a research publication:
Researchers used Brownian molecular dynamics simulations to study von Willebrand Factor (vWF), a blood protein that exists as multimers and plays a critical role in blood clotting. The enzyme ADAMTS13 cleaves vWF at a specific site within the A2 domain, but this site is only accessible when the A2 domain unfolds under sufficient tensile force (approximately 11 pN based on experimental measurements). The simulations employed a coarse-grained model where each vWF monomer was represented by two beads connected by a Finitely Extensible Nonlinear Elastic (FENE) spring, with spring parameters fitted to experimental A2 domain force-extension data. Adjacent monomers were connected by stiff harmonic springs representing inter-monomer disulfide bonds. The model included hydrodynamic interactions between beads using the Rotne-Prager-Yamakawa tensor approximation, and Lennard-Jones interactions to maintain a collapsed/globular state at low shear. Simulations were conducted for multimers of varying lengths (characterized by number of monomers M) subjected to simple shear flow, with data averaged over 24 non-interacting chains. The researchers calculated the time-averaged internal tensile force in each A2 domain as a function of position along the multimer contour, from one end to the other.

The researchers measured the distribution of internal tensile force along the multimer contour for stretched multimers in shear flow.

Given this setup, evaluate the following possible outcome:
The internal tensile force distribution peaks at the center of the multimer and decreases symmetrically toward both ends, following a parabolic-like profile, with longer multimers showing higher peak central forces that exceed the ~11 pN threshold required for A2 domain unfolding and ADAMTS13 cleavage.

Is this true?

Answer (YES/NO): YES